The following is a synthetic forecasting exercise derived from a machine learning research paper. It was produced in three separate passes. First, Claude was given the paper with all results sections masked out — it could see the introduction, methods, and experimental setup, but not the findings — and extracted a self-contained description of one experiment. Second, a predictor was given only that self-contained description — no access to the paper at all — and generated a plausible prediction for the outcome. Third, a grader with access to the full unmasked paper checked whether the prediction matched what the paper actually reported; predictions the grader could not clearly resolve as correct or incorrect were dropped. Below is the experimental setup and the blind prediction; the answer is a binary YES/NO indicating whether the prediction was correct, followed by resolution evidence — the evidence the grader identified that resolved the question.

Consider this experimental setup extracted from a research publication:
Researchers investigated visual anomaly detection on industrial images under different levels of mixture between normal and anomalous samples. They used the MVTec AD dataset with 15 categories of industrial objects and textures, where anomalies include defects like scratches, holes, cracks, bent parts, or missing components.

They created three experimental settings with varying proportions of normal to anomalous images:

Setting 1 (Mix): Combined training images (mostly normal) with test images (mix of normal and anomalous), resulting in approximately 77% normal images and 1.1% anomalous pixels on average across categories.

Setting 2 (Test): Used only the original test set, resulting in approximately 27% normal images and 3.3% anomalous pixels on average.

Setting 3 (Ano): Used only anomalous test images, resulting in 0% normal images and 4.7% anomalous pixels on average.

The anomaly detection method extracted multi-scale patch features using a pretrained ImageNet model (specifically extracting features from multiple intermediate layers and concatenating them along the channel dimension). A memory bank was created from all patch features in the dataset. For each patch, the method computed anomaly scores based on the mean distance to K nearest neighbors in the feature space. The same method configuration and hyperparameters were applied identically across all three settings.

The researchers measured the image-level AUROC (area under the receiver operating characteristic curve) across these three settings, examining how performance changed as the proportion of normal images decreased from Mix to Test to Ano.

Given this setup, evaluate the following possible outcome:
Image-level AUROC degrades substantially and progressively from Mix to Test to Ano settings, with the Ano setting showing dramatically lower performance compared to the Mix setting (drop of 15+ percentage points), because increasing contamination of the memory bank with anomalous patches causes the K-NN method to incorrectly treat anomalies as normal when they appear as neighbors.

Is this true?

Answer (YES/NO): NO